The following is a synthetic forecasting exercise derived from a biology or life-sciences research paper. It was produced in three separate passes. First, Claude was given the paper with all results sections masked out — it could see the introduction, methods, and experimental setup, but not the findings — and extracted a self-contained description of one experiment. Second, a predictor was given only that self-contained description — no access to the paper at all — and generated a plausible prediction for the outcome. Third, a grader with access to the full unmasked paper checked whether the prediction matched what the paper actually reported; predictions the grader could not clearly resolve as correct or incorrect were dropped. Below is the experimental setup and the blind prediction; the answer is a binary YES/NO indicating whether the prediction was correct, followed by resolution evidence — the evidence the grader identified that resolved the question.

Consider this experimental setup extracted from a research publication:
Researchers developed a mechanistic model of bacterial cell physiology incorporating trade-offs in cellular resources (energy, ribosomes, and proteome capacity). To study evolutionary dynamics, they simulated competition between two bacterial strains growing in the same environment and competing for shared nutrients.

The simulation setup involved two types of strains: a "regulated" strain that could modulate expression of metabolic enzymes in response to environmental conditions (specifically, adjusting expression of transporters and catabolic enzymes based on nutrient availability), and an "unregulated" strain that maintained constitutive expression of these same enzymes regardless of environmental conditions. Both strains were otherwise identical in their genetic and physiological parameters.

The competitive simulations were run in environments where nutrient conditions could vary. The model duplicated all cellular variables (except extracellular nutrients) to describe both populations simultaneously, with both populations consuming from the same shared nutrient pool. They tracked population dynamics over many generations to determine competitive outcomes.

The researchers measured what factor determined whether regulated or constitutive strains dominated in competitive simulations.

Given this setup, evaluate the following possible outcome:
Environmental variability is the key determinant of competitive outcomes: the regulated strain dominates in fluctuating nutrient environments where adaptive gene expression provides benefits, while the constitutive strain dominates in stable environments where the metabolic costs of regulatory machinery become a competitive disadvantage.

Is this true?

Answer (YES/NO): NO